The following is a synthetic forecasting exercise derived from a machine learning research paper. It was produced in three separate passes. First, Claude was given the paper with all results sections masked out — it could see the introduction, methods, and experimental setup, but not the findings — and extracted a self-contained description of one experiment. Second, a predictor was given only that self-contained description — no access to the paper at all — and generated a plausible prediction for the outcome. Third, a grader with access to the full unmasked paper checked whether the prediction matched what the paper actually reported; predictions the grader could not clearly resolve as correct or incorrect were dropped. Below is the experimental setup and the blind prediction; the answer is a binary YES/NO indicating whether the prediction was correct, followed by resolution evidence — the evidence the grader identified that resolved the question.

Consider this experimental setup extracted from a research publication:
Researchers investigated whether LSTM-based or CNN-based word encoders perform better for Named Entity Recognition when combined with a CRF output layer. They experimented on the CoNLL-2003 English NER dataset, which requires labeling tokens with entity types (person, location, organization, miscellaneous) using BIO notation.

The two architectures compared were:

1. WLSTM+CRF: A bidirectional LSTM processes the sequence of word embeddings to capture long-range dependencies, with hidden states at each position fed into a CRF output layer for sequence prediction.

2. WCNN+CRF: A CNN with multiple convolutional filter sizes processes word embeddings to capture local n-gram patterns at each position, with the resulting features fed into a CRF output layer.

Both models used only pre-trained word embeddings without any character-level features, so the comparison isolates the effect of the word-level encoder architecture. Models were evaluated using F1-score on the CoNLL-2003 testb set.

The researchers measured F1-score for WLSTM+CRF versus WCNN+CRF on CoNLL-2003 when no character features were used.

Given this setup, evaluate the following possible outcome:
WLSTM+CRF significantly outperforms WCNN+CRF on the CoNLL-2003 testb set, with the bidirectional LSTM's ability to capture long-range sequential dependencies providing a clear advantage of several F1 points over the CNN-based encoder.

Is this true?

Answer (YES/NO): NO